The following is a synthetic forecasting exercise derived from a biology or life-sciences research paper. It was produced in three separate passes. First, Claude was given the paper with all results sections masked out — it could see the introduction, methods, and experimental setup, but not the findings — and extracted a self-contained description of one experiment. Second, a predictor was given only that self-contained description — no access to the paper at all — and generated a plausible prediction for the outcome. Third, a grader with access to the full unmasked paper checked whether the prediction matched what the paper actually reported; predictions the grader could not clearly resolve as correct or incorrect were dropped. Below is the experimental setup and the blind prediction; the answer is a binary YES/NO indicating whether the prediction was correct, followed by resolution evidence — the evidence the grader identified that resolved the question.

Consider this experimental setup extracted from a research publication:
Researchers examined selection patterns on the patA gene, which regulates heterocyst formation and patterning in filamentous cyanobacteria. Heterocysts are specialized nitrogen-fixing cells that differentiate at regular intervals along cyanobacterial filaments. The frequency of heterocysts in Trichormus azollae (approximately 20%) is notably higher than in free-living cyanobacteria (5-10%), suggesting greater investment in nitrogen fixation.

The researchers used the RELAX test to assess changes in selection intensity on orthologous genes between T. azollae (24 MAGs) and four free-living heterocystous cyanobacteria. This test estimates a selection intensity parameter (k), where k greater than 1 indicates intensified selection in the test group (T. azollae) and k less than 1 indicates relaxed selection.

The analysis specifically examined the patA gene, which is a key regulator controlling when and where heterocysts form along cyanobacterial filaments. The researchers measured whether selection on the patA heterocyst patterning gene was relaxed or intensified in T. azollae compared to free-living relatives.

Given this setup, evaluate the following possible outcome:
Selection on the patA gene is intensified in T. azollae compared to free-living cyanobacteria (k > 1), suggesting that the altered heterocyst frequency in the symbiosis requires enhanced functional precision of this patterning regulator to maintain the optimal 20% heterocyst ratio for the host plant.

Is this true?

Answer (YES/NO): YES